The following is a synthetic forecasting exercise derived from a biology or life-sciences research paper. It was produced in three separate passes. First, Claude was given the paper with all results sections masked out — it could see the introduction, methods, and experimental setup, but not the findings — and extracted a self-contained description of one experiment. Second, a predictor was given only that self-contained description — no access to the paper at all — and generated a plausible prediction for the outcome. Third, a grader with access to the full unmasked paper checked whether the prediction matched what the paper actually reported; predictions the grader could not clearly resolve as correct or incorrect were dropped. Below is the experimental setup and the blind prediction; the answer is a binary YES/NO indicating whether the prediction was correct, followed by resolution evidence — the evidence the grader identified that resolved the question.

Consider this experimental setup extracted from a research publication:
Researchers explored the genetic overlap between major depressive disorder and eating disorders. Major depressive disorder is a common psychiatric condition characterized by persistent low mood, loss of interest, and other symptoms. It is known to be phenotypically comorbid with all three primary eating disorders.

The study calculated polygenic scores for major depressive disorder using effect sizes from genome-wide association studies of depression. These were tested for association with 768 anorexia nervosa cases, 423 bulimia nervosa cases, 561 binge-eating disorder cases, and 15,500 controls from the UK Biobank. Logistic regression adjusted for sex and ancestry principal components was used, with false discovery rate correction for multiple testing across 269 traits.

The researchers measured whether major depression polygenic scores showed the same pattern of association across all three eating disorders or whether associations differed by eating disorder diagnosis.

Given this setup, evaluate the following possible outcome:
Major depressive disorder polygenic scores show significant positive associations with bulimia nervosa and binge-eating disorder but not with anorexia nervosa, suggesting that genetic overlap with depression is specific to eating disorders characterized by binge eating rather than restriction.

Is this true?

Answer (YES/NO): NO